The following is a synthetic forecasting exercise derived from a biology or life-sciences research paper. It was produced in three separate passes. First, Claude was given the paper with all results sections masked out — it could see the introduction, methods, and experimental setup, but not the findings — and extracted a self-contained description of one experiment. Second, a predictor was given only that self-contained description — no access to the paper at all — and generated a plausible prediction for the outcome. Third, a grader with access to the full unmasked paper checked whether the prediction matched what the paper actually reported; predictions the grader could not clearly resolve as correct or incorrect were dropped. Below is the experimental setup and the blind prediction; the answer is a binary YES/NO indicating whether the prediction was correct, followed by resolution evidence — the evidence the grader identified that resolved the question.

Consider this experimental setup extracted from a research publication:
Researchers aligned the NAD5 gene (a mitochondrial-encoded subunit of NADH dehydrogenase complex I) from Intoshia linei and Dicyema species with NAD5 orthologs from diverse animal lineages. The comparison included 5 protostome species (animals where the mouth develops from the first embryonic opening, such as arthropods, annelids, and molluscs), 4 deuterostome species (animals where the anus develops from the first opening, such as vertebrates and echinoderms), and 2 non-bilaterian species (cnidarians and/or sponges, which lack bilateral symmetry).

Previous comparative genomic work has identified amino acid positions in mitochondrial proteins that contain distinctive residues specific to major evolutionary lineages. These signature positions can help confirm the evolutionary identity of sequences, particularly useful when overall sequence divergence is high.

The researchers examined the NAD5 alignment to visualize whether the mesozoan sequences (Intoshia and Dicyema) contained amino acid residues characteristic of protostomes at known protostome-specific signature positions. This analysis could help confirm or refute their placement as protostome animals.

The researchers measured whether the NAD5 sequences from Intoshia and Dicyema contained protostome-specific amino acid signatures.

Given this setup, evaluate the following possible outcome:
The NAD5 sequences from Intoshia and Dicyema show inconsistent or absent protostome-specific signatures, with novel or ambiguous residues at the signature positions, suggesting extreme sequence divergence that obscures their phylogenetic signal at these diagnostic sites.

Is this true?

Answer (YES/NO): NO